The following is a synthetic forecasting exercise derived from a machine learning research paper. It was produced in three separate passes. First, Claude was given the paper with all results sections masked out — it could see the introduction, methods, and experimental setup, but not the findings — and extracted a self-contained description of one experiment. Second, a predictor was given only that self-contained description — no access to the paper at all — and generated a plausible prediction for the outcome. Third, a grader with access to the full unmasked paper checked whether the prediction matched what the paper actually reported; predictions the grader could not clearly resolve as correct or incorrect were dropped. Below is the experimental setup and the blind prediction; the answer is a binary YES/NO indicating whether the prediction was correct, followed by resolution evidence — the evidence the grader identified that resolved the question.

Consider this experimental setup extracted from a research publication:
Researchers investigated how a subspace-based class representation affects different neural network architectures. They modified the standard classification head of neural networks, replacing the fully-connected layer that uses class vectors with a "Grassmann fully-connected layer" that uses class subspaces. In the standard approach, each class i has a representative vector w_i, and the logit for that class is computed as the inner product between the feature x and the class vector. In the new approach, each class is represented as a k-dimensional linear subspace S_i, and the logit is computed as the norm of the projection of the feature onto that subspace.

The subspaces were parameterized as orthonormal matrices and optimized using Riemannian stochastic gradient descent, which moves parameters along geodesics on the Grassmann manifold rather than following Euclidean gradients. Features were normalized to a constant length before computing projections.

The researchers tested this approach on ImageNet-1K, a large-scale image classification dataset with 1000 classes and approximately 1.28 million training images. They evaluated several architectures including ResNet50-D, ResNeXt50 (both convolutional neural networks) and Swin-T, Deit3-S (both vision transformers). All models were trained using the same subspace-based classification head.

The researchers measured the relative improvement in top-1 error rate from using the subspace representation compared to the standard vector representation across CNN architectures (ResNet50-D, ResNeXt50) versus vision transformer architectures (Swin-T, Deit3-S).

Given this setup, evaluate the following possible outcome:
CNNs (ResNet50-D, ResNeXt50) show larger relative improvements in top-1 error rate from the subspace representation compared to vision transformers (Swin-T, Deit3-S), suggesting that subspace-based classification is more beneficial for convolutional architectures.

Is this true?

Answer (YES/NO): YES